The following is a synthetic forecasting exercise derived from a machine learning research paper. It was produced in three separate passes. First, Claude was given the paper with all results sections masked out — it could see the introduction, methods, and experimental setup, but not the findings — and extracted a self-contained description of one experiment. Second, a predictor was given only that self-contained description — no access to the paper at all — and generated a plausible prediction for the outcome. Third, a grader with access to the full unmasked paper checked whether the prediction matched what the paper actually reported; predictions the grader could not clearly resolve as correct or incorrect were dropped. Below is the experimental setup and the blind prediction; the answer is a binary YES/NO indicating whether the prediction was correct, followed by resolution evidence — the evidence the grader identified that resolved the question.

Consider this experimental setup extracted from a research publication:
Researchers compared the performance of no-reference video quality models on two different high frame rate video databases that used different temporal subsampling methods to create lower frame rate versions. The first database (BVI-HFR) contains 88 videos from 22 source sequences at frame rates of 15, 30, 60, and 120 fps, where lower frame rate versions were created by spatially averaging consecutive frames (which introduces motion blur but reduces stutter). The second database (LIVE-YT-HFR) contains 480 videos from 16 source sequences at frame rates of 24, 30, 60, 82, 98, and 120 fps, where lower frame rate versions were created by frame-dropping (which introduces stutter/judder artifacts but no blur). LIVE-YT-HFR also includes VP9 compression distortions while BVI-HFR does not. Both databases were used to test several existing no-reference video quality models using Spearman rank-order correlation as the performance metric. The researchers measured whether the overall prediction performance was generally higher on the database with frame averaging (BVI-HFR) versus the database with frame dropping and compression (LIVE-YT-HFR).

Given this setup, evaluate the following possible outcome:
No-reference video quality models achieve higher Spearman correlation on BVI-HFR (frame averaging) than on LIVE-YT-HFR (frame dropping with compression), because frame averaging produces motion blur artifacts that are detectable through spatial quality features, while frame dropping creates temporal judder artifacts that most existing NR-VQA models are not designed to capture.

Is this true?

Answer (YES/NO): NO